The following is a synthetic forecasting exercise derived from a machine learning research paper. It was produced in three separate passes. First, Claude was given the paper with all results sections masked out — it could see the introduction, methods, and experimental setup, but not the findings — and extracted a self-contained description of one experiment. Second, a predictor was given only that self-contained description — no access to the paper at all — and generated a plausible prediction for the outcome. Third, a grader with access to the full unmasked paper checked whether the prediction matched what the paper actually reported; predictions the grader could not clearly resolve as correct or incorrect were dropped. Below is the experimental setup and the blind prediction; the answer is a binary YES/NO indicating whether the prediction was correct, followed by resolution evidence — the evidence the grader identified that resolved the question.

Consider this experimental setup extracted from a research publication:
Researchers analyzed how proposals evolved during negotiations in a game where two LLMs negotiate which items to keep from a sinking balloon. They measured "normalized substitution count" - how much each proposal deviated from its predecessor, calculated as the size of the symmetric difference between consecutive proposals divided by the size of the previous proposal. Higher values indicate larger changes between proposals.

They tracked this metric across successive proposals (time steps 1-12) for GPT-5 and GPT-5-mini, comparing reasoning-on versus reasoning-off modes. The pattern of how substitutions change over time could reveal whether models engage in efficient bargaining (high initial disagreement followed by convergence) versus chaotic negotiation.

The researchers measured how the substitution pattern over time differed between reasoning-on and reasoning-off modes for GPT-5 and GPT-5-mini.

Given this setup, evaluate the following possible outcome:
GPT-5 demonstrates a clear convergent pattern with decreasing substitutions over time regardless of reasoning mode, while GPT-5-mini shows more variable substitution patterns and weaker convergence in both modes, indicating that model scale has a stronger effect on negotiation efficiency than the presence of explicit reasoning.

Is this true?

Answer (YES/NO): NO